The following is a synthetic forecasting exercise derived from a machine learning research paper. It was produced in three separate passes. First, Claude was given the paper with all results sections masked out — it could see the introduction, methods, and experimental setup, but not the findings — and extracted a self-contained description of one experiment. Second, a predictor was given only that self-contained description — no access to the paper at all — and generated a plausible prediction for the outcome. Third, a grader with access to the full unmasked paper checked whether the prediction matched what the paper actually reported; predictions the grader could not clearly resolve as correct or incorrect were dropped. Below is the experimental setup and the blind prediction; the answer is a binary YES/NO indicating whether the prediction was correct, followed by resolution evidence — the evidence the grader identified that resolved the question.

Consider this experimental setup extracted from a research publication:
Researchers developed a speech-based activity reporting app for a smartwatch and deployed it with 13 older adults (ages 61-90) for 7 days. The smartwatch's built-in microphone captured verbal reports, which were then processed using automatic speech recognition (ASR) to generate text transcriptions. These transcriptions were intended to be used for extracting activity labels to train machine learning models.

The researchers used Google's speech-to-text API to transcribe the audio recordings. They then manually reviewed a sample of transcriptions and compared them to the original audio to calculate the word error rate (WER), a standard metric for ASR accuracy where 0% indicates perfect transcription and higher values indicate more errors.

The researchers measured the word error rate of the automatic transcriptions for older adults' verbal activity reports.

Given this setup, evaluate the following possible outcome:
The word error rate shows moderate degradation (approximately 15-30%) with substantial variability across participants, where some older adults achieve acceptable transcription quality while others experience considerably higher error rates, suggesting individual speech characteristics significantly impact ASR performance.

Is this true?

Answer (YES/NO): NO